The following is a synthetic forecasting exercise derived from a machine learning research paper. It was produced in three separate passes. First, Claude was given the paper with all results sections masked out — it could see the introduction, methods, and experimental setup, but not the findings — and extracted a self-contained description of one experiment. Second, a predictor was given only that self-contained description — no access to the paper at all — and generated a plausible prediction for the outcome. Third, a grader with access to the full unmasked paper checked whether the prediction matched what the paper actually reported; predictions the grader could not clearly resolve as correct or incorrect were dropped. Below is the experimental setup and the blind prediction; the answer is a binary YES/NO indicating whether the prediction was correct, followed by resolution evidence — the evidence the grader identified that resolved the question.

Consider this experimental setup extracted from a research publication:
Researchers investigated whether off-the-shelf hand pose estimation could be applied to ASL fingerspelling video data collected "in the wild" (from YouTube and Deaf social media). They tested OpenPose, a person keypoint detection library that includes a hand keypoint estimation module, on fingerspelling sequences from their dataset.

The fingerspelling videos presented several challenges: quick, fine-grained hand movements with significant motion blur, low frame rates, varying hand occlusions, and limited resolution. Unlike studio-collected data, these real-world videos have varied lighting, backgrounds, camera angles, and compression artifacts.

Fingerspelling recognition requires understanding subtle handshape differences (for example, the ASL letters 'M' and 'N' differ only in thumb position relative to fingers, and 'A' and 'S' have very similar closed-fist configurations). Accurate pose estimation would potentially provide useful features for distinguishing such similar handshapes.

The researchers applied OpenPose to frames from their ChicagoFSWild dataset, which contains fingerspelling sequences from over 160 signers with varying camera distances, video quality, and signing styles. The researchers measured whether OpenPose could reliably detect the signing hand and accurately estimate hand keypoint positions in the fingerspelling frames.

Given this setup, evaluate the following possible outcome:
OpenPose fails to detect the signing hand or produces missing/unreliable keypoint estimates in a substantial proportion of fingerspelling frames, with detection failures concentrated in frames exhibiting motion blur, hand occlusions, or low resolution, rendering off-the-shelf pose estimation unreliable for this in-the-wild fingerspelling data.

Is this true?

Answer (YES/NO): NO